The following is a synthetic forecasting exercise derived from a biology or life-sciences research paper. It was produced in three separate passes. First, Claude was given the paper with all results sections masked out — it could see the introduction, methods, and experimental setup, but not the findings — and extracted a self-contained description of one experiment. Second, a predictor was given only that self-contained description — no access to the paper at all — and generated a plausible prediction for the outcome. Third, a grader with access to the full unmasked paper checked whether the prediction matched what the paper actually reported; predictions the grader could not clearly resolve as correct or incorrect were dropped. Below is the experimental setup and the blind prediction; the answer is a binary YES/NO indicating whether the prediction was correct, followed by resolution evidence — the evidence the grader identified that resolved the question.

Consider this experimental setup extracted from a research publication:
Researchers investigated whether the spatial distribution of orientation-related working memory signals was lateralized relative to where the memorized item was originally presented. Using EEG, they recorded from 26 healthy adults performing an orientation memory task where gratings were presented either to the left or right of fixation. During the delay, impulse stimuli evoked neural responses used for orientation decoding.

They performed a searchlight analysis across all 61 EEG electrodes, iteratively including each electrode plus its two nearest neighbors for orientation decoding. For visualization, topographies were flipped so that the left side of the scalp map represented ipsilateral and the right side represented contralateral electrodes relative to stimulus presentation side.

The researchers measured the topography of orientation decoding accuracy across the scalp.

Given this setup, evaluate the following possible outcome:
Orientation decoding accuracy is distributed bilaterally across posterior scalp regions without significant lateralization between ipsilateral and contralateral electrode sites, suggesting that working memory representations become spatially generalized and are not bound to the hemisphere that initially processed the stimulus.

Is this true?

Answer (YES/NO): NO